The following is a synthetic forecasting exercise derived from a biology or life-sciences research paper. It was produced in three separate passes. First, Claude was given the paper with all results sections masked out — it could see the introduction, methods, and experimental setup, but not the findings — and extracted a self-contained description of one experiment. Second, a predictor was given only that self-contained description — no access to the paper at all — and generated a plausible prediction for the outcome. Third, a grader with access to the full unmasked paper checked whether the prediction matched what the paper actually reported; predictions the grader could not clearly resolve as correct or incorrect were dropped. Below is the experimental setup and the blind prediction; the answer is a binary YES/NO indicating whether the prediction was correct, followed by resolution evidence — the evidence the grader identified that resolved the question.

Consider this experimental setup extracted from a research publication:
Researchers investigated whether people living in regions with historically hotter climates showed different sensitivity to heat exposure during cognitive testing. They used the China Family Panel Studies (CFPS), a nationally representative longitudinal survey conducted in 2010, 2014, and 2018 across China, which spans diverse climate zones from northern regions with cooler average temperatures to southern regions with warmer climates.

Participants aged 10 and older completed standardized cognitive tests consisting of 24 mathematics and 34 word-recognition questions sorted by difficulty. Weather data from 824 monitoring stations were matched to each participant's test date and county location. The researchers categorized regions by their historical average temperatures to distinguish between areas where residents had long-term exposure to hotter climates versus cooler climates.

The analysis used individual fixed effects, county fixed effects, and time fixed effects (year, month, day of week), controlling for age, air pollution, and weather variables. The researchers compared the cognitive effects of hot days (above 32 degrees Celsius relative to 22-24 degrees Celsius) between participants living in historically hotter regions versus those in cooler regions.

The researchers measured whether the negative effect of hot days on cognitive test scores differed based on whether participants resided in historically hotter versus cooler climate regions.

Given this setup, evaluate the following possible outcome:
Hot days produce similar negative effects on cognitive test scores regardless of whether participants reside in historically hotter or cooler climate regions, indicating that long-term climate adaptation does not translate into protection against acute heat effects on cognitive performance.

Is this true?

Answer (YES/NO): NO